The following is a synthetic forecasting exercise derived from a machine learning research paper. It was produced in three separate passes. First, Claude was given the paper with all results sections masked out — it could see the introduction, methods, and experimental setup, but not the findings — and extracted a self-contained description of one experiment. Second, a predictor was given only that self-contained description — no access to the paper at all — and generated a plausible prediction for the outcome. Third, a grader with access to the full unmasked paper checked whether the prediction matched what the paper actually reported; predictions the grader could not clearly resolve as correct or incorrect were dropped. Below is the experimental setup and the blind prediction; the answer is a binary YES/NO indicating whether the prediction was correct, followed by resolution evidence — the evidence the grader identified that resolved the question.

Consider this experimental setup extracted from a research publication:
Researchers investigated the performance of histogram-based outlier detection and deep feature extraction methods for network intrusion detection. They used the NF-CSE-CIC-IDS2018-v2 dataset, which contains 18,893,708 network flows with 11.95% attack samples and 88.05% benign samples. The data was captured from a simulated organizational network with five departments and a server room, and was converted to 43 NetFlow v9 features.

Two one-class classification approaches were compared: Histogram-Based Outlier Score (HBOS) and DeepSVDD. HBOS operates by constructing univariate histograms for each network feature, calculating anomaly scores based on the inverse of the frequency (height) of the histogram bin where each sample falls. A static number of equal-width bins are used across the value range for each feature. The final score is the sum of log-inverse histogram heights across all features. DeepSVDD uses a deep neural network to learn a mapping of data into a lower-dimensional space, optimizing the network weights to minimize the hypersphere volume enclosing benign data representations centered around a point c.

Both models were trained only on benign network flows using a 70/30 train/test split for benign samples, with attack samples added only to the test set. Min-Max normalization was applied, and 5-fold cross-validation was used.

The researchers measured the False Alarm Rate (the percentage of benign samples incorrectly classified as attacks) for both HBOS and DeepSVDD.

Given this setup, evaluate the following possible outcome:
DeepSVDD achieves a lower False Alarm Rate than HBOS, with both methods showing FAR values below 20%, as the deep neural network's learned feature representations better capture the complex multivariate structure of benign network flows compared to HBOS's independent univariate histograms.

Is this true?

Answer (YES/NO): NO